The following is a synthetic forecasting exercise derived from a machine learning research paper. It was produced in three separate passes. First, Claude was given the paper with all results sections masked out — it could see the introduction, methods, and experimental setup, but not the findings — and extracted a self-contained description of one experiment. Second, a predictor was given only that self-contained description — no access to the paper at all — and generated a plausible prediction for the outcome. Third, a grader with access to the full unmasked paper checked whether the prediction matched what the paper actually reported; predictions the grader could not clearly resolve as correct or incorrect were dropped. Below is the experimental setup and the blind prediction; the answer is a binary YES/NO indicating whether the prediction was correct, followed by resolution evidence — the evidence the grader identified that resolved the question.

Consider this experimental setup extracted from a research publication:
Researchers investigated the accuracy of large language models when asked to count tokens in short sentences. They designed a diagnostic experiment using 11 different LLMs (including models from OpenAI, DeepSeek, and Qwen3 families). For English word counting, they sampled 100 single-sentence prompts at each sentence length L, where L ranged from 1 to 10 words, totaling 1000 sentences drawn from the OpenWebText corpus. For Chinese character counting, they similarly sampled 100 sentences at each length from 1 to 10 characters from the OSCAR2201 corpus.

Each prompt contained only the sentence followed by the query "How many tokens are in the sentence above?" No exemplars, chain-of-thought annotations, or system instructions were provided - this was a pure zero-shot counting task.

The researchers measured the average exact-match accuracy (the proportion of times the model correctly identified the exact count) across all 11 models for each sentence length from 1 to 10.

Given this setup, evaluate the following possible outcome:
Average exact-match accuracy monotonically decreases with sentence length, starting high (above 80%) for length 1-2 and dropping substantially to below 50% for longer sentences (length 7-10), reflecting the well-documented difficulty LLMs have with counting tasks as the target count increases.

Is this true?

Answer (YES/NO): YES